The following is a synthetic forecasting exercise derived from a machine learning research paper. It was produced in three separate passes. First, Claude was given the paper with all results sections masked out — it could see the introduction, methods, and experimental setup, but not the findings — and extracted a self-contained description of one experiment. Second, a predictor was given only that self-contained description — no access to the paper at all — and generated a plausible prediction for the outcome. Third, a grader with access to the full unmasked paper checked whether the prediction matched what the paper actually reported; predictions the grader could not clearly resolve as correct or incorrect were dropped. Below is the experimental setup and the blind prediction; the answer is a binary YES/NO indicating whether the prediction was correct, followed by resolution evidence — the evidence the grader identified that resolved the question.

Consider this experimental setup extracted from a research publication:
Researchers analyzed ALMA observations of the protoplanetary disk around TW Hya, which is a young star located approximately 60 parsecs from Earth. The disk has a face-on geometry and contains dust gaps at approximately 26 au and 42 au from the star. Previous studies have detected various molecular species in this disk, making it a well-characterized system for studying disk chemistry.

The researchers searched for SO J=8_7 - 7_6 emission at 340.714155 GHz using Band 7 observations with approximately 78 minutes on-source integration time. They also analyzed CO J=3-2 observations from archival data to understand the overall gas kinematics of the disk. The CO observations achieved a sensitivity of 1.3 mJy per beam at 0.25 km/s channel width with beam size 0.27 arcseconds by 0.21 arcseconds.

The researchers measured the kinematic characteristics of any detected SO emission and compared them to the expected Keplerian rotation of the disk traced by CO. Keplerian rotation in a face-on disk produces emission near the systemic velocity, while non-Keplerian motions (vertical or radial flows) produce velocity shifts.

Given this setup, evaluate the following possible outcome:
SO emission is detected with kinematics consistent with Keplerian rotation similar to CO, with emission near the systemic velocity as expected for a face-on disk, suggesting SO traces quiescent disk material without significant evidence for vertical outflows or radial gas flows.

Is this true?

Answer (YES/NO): NO